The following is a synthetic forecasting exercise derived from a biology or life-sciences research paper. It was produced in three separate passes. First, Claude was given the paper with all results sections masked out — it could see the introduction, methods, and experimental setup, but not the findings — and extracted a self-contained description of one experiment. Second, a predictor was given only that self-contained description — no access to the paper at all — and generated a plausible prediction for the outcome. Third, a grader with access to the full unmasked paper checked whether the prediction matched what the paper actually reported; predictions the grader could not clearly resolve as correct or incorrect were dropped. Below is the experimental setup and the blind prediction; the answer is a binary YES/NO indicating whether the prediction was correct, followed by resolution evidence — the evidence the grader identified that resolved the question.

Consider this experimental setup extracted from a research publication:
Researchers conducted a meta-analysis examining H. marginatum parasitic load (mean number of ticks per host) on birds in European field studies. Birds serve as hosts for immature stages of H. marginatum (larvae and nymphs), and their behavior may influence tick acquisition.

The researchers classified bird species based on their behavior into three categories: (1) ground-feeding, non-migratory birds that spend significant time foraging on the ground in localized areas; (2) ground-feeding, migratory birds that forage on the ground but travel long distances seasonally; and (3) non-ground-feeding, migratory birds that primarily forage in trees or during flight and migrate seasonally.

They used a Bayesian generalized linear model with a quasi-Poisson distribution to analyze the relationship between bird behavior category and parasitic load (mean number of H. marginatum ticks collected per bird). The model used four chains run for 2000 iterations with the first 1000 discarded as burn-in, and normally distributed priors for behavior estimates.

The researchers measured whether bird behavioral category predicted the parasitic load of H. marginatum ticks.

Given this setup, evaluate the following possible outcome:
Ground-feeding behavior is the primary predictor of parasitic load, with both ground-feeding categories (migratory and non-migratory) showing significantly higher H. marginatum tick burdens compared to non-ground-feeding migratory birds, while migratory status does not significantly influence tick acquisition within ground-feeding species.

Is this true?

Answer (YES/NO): NO